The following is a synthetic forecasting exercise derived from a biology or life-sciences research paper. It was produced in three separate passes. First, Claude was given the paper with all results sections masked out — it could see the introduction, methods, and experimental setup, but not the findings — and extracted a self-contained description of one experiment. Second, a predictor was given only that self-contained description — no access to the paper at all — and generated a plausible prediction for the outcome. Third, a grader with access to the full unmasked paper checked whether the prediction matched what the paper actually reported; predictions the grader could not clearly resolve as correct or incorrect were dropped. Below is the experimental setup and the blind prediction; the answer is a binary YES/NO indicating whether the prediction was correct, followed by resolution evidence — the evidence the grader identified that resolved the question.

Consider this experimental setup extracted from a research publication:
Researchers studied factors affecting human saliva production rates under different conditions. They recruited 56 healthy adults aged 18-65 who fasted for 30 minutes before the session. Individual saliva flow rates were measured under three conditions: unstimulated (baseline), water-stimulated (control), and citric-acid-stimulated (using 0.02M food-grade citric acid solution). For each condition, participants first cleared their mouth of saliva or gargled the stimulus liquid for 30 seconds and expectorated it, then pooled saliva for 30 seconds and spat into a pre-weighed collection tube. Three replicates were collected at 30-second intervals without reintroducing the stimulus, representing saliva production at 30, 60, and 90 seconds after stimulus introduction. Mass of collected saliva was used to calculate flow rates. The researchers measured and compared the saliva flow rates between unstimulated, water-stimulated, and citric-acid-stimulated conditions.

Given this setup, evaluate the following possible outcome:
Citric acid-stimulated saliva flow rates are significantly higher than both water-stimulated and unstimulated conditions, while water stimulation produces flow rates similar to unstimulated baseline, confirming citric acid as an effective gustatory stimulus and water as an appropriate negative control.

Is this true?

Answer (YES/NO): NO